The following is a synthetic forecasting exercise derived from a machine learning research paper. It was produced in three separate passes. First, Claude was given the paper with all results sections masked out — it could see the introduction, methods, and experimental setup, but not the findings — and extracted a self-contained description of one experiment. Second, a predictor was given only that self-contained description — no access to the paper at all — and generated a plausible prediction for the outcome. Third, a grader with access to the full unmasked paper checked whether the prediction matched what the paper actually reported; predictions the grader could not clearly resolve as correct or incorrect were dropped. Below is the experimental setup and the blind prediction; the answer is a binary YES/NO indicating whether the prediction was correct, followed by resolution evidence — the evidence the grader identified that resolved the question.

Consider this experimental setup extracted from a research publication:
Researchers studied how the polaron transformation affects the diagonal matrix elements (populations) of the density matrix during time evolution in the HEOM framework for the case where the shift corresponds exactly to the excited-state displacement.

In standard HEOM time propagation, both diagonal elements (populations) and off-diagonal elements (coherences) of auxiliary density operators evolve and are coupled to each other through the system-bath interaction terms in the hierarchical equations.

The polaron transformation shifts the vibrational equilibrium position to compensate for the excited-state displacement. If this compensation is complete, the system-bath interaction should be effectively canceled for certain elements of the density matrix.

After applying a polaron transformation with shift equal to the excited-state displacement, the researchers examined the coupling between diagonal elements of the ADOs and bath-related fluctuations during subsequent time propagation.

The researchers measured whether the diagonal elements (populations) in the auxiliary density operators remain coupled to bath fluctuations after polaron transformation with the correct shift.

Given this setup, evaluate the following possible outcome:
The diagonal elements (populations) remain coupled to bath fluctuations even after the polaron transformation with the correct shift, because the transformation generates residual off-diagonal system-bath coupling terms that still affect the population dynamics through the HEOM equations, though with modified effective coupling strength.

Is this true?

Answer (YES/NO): NO